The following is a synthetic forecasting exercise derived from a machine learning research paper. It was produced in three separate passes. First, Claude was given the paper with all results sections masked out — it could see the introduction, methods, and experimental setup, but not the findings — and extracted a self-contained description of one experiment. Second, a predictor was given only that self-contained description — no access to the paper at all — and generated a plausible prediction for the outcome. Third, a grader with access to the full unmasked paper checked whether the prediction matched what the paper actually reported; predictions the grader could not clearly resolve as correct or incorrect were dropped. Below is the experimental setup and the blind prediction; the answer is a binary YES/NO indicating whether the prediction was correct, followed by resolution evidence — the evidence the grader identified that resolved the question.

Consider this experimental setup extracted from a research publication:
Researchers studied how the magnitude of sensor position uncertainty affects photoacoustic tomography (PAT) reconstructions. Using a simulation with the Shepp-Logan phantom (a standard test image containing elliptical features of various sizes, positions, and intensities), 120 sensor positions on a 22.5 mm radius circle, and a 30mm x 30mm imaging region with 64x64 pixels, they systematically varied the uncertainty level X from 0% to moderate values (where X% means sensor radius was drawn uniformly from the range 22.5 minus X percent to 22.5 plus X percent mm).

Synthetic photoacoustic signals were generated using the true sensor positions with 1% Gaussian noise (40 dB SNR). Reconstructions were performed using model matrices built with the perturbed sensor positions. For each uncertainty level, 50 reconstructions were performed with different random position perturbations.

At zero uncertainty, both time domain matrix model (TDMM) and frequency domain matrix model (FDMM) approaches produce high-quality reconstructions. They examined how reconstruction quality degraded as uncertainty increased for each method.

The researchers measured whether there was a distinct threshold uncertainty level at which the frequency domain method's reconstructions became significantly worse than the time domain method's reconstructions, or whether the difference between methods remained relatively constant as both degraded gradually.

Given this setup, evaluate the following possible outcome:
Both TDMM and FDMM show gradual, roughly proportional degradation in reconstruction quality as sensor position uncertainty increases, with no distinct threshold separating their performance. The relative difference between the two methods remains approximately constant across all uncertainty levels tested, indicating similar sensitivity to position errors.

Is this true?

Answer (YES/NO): NO